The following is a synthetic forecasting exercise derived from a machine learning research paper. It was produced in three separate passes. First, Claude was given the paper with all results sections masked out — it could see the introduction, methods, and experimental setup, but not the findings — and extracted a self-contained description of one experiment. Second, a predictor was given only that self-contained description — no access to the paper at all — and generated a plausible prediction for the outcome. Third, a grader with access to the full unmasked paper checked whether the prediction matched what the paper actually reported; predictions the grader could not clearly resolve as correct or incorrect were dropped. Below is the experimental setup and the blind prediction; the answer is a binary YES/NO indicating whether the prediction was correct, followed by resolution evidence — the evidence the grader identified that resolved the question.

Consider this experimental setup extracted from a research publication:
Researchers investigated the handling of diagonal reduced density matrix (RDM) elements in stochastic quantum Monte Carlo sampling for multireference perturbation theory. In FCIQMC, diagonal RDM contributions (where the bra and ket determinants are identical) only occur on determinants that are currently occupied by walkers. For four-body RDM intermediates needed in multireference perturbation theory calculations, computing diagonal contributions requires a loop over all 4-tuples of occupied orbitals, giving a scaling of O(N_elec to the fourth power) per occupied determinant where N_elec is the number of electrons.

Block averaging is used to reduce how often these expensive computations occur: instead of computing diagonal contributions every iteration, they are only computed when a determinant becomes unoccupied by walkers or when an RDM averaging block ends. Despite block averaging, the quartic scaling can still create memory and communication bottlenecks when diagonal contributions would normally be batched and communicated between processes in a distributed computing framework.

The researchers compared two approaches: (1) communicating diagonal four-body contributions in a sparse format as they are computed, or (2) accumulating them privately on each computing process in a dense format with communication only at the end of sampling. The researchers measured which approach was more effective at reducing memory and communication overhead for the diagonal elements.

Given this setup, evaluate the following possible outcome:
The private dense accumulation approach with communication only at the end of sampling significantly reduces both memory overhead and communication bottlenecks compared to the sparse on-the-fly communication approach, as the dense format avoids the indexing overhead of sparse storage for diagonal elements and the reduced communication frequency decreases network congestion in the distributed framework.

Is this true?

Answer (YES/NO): YES